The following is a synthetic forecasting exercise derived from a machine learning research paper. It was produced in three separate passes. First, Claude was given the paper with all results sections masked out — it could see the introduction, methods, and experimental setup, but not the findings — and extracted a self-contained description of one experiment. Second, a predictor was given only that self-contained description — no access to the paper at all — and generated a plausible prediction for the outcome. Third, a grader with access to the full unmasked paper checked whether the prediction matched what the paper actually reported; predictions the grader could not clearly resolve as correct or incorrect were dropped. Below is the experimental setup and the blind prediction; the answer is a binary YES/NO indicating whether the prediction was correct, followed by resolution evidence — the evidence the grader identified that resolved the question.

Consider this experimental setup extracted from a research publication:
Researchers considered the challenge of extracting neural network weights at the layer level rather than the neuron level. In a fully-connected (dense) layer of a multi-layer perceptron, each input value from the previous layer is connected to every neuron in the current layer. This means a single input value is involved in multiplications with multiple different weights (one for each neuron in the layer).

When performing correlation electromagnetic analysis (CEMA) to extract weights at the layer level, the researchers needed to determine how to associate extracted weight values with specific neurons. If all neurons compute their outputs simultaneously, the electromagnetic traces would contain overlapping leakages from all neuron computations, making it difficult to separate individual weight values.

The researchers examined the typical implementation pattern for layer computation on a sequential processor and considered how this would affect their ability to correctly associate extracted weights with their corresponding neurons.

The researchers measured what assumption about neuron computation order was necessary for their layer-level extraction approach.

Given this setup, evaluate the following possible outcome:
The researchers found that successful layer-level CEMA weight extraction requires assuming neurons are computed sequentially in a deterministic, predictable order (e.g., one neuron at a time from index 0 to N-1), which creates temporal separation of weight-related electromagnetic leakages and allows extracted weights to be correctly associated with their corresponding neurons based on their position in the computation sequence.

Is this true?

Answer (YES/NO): YES